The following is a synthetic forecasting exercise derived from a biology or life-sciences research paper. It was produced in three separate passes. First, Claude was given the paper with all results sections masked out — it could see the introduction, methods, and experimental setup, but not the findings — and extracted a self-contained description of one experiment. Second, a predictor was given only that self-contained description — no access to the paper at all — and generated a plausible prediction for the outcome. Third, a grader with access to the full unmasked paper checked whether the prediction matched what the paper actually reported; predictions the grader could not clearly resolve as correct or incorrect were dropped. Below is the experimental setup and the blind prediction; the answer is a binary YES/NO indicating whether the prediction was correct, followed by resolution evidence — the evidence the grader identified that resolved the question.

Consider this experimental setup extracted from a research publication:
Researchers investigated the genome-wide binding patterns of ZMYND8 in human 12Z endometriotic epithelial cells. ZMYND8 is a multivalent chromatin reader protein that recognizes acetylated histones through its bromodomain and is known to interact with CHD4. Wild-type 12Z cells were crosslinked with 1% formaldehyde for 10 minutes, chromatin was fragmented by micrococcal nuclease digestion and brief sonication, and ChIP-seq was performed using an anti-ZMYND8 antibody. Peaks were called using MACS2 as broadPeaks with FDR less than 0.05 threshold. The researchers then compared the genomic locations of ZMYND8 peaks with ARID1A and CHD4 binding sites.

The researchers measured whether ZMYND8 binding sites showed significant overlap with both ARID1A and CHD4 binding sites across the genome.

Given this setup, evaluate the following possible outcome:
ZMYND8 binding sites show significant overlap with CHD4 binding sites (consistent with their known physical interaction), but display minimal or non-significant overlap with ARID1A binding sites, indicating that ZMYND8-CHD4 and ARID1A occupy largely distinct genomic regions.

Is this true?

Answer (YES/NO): NO